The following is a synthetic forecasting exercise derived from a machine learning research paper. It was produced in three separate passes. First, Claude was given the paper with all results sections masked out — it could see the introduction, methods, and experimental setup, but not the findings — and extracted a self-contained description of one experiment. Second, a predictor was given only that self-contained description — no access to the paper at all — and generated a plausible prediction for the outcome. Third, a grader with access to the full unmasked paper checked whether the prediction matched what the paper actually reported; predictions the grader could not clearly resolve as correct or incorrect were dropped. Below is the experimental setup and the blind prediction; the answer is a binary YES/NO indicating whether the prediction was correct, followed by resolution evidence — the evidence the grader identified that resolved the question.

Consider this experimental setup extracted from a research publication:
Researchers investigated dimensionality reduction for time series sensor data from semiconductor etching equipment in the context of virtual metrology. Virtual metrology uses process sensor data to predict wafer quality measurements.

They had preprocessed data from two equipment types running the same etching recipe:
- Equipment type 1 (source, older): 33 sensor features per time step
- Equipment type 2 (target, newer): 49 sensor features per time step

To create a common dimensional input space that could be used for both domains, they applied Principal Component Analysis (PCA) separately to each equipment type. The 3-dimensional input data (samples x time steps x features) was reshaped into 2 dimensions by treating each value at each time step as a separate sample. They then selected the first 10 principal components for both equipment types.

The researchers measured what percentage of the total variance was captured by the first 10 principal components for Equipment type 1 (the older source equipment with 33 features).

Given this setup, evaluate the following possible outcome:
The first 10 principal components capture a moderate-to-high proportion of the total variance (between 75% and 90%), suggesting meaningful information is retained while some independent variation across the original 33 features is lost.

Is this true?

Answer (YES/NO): NO